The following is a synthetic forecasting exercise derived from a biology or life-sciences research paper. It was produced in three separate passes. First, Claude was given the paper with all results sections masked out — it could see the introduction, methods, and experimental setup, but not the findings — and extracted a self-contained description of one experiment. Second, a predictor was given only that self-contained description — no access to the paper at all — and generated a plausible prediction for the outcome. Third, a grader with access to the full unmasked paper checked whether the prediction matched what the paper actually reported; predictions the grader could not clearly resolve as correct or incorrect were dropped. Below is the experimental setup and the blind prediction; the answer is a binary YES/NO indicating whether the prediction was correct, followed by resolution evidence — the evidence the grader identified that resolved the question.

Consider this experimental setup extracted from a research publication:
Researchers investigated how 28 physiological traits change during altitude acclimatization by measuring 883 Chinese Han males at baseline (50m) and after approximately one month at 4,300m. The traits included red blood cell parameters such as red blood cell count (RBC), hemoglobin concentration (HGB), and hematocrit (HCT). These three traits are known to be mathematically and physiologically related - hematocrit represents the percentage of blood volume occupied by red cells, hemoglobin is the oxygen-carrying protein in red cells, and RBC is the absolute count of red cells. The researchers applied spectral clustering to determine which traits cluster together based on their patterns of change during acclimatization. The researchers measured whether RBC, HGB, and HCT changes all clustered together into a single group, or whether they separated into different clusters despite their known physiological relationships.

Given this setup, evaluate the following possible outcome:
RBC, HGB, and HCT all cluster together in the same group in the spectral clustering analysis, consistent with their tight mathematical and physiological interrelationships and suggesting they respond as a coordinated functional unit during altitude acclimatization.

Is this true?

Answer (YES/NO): YES